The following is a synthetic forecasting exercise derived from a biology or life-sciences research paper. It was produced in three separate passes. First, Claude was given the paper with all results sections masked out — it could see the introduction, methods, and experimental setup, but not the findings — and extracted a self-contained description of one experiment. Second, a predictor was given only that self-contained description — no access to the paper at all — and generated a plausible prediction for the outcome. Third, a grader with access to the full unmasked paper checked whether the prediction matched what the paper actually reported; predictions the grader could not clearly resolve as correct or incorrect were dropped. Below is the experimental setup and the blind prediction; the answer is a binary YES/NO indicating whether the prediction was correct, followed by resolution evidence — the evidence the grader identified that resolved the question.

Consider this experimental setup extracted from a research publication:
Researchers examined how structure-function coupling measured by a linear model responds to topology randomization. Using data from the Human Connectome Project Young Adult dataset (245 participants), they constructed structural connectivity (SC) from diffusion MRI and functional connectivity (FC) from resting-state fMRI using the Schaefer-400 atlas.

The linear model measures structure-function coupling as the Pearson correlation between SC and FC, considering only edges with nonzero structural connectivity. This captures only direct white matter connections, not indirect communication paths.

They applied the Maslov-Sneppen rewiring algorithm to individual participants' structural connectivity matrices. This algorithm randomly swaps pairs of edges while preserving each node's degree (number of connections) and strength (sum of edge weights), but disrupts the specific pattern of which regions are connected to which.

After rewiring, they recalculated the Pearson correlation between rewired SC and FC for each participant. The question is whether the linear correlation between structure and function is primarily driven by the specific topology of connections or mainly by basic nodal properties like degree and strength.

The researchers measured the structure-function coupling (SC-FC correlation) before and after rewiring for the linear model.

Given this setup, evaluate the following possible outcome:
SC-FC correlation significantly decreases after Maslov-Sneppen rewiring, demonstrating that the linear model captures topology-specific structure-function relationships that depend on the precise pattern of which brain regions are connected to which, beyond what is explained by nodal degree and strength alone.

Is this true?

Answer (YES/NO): YES